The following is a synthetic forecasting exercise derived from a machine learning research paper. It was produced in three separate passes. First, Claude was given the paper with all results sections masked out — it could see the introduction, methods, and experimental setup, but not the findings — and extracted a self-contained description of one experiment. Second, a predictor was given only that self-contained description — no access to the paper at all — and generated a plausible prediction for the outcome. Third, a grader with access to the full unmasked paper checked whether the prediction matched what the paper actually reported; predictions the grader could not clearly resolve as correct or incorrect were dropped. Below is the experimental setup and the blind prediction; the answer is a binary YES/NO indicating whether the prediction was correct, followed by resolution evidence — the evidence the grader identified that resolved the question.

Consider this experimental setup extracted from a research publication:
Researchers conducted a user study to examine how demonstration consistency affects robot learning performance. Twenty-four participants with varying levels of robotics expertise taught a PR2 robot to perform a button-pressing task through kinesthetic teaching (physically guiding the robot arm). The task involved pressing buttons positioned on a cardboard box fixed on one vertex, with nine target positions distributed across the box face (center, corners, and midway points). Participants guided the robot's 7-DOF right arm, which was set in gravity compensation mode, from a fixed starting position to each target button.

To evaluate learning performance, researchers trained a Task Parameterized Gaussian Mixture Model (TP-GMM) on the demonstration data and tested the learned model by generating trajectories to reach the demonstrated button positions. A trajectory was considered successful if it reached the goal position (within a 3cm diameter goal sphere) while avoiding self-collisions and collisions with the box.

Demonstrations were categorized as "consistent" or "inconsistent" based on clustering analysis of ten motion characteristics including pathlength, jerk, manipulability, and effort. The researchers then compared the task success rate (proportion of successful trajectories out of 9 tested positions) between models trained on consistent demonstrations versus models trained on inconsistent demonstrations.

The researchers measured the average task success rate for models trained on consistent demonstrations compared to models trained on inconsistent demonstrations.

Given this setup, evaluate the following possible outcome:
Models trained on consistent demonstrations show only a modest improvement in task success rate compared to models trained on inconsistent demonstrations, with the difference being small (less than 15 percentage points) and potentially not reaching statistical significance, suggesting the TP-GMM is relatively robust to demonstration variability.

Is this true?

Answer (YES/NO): NO